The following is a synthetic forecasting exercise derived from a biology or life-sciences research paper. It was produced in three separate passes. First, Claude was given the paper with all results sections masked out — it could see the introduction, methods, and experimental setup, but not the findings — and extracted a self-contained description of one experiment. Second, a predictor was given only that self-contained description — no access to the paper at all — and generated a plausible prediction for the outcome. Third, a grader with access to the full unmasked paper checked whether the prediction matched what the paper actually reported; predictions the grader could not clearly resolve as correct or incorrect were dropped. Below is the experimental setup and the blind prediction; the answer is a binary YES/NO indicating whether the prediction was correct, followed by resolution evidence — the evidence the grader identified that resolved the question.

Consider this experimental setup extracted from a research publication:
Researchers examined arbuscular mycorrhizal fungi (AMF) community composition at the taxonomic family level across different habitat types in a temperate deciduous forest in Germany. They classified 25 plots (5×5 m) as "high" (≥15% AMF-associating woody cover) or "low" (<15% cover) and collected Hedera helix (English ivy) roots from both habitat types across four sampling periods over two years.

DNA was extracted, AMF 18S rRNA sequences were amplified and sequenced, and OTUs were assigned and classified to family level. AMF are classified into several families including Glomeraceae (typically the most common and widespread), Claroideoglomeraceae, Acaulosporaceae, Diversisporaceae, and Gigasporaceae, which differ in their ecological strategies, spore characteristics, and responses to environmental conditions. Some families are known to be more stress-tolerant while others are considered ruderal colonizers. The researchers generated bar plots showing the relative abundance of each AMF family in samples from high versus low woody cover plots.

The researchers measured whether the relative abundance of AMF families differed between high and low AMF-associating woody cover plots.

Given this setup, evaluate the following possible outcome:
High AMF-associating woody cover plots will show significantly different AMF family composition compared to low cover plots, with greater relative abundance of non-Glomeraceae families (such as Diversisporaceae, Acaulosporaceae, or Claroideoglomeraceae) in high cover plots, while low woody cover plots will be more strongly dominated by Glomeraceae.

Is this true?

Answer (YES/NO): NO